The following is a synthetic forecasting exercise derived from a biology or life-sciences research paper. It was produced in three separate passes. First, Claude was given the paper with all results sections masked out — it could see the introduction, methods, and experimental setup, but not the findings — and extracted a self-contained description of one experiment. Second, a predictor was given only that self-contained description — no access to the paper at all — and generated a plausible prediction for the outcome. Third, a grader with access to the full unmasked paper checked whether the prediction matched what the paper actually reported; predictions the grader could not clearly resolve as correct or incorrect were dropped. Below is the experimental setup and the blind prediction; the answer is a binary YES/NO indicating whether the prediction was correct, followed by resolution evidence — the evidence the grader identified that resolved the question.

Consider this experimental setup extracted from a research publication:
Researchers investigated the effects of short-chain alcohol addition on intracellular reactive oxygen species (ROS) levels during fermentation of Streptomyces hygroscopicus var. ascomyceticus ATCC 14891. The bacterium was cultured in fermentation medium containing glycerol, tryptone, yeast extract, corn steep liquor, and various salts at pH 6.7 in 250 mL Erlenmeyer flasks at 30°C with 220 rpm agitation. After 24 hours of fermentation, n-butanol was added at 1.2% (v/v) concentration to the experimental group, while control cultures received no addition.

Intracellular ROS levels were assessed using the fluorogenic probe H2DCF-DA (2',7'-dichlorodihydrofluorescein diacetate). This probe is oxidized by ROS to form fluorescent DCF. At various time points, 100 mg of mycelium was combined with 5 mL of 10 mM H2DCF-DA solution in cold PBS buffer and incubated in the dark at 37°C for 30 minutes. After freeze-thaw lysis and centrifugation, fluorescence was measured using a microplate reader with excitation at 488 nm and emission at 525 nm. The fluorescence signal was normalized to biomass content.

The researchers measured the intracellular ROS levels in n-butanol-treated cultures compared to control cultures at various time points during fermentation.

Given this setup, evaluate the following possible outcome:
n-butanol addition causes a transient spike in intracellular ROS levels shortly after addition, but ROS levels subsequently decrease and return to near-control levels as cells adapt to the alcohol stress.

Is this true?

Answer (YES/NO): NO